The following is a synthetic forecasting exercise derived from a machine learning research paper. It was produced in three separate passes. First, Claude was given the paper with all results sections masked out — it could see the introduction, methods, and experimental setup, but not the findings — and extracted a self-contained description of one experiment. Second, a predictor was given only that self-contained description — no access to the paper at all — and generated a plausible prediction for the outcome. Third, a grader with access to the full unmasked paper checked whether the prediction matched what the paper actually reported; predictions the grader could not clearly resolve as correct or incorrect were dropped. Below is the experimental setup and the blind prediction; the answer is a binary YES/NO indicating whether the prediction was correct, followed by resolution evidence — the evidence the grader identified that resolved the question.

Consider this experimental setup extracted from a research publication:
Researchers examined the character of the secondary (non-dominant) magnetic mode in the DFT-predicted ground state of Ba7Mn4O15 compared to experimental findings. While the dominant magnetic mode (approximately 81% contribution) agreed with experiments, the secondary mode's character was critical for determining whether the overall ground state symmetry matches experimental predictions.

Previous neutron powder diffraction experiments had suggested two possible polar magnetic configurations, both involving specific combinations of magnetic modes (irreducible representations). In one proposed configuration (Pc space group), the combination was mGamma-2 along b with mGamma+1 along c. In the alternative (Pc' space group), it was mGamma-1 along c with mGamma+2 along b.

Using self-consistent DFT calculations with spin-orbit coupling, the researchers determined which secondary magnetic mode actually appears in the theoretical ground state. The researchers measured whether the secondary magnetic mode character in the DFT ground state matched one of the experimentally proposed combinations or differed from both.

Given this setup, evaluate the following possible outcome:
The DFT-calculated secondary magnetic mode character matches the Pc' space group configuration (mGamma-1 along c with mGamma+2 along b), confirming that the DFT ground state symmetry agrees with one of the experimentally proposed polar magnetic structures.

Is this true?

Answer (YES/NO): NO